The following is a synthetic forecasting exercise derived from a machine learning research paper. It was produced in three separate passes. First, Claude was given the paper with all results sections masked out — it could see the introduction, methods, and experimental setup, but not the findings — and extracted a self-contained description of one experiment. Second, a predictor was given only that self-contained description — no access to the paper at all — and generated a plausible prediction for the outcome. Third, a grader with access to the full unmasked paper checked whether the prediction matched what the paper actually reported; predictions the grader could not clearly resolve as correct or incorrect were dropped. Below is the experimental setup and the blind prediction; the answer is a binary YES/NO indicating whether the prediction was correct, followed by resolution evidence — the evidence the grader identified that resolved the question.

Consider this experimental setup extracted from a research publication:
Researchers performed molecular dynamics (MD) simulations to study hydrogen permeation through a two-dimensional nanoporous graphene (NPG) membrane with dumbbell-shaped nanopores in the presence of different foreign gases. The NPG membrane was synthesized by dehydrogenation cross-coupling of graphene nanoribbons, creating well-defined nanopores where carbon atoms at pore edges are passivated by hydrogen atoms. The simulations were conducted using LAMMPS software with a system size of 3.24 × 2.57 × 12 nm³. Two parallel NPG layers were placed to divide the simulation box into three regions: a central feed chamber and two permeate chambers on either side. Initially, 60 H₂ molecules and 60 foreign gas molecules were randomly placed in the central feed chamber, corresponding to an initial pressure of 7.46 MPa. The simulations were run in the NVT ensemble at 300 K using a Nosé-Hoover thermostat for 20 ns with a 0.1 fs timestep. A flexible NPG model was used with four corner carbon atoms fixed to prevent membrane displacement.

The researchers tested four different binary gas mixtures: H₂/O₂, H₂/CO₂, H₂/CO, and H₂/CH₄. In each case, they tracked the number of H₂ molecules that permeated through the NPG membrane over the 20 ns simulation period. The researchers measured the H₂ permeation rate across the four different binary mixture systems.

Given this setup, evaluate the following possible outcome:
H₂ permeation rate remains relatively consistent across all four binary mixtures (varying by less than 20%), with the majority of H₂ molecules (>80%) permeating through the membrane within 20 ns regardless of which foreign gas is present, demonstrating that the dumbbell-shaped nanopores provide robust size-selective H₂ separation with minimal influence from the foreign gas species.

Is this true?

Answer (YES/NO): NO